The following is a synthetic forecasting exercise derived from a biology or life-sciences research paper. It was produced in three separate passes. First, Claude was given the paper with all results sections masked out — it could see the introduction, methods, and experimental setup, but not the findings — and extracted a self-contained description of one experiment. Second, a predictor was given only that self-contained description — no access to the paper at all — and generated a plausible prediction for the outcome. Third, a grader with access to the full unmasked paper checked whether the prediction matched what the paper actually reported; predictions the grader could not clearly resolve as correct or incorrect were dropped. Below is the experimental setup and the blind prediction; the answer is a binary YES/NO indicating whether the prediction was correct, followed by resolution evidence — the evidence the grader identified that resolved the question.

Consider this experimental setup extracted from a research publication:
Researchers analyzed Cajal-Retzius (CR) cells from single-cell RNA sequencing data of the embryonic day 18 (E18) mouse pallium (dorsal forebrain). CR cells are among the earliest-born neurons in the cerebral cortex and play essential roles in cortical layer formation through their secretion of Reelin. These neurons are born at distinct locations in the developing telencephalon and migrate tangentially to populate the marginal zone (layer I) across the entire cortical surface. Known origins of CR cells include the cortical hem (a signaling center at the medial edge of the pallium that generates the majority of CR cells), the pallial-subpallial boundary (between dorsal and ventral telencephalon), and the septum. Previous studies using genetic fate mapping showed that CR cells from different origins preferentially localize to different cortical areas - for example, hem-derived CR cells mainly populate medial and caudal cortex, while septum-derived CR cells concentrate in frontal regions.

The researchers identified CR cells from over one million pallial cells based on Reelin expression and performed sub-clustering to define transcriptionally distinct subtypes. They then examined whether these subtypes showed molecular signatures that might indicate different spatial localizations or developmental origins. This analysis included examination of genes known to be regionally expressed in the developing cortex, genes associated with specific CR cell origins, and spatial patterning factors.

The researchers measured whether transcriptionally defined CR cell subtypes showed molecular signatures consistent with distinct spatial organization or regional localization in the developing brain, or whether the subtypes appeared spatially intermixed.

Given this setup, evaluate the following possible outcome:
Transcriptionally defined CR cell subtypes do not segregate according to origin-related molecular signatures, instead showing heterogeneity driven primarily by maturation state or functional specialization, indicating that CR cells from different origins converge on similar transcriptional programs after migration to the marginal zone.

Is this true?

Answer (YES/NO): NO